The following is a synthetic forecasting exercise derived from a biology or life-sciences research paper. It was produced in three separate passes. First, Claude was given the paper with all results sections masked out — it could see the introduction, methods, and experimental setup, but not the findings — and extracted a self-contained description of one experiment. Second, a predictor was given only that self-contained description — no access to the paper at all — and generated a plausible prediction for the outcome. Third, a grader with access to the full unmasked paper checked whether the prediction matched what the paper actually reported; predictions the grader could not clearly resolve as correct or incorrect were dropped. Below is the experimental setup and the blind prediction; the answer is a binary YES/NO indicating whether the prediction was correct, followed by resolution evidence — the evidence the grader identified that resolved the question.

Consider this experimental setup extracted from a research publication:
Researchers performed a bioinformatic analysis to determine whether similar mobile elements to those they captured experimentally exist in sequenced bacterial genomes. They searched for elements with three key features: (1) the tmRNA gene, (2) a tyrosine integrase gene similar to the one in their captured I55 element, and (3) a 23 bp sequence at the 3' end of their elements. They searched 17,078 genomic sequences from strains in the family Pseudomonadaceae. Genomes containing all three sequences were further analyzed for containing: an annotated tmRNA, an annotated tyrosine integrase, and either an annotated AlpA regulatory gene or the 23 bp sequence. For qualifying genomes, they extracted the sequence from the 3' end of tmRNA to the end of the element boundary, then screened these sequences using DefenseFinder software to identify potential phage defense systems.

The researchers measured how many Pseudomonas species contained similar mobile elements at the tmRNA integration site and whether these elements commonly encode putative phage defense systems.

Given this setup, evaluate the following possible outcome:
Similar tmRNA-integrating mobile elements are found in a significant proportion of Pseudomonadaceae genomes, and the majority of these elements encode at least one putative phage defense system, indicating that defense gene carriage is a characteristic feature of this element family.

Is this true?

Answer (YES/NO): NO